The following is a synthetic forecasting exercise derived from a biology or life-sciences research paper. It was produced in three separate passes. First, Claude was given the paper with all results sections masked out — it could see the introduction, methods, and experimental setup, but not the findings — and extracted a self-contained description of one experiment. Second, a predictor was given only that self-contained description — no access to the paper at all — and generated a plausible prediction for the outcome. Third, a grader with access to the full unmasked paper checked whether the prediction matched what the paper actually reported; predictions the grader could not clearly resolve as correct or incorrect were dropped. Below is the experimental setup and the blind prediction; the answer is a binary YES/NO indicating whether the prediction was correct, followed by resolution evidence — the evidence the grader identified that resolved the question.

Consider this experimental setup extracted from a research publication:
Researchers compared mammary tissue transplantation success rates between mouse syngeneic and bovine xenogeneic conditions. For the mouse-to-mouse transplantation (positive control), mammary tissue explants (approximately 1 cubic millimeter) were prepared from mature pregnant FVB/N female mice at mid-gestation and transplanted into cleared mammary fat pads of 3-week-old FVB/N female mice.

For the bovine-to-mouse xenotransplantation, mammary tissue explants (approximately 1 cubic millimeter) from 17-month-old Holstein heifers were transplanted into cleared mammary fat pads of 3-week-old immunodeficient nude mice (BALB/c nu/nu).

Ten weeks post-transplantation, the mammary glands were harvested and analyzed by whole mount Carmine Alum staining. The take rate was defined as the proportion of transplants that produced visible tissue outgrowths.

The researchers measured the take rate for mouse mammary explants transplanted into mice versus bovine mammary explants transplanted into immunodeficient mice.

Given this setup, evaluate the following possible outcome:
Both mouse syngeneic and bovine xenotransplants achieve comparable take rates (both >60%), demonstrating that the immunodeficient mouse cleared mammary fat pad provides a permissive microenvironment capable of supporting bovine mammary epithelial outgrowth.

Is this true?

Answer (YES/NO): YES